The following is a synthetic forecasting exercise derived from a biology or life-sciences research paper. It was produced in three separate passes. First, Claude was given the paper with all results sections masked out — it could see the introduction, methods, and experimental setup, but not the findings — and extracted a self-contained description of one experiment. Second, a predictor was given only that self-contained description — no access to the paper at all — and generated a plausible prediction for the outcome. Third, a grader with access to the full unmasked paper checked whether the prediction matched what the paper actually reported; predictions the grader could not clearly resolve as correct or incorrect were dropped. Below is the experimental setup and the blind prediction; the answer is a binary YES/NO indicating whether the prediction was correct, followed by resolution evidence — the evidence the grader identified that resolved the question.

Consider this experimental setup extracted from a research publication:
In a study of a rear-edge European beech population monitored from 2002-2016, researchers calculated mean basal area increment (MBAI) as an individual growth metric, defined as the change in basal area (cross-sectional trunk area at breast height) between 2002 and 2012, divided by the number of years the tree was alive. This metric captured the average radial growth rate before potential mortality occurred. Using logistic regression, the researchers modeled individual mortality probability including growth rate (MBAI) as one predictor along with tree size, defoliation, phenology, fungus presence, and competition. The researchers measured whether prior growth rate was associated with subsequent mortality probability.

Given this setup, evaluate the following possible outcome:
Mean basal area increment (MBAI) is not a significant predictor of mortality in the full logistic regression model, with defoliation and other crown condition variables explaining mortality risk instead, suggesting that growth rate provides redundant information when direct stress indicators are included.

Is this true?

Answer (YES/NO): NO